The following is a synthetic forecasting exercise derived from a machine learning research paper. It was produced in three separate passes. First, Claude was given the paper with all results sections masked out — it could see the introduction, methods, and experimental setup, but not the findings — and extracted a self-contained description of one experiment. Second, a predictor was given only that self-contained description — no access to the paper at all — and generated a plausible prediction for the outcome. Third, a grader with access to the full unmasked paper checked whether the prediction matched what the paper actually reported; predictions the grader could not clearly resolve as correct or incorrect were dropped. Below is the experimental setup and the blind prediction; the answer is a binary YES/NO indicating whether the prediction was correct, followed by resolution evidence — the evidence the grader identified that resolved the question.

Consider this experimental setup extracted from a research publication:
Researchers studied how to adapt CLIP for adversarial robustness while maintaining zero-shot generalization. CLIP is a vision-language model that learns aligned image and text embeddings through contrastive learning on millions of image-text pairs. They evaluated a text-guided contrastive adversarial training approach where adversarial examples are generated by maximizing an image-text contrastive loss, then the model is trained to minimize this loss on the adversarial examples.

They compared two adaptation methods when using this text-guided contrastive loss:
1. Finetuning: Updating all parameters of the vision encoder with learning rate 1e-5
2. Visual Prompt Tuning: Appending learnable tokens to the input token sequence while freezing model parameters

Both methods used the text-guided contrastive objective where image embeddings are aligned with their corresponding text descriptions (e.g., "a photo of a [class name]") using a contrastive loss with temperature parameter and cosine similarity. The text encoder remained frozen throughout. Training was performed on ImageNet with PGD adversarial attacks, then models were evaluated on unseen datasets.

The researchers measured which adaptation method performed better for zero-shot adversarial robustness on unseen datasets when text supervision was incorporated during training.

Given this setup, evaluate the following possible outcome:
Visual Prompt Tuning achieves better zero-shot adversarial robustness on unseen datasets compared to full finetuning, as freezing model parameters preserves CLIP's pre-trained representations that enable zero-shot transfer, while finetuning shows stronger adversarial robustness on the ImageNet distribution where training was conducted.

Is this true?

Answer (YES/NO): NO